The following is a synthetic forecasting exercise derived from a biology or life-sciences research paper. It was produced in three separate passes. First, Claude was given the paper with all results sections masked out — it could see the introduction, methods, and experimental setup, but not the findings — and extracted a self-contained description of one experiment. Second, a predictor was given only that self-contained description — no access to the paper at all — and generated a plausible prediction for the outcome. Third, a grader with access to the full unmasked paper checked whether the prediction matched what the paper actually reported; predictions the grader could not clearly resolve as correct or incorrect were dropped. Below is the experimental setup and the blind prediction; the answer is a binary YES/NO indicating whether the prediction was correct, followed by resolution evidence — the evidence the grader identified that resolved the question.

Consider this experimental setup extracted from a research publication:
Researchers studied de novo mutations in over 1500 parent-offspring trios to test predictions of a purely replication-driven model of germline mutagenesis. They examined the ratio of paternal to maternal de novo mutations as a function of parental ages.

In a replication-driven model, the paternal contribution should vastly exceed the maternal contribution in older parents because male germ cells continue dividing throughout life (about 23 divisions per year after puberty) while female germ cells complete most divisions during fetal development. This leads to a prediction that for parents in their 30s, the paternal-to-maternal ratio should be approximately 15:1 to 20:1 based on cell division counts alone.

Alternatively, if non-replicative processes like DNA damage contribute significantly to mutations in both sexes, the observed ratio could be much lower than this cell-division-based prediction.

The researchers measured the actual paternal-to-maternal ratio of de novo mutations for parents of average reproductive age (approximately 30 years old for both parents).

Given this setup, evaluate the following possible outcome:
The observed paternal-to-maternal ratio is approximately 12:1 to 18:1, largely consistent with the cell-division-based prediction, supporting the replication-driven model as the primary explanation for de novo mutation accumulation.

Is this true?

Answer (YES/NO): NO